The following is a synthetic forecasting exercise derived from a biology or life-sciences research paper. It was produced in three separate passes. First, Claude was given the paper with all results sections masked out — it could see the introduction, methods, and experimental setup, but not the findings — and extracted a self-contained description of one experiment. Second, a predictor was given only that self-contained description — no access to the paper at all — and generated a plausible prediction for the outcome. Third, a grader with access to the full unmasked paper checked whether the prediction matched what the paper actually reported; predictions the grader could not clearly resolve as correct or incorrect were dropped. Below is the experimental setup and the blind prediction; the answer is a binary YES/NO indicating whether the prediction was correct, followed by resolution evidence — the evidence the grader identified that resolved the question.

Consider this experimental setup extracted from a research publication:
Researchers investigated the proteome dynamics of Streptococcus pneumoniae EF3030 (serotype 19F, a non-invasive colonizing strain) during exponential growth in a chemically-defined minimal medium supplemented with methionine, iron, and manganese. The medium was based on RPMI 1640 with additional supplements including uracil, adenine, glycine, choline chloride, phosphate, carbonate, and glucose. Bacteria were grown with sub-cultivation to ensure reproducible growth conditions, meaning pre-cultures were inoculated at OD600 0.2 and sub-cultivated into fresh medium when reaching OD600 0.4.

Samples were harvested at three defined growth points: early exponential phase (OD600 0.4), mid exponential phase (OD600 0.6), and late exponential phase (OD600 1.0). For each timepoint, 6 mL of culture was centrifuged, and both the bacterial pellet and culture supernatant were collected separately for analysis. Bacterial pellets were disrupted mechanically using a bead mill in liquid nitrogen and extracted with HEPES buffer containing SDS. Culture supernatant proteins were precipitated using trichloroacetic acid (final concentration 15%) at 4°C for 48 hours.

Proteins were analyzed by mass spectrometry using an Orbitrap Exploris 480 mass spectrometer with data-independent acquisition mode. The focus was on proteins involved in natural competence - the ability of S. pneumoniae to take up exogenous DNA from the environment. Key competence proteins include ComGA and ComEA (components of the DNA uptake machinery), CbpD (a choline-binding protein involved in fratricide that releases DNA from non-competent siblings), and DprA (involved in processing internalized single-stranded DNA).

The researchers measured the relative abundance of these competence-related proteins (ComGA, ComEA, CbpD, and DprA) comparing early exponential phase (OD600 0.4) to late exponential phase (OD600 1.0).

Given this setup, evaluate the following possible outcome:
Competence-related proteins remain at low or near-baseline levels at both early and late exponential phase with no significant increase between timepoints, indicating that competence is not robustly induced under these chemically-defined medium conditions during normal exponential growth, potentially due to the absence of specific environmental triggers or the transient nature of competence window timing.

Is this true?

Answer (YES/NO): NO